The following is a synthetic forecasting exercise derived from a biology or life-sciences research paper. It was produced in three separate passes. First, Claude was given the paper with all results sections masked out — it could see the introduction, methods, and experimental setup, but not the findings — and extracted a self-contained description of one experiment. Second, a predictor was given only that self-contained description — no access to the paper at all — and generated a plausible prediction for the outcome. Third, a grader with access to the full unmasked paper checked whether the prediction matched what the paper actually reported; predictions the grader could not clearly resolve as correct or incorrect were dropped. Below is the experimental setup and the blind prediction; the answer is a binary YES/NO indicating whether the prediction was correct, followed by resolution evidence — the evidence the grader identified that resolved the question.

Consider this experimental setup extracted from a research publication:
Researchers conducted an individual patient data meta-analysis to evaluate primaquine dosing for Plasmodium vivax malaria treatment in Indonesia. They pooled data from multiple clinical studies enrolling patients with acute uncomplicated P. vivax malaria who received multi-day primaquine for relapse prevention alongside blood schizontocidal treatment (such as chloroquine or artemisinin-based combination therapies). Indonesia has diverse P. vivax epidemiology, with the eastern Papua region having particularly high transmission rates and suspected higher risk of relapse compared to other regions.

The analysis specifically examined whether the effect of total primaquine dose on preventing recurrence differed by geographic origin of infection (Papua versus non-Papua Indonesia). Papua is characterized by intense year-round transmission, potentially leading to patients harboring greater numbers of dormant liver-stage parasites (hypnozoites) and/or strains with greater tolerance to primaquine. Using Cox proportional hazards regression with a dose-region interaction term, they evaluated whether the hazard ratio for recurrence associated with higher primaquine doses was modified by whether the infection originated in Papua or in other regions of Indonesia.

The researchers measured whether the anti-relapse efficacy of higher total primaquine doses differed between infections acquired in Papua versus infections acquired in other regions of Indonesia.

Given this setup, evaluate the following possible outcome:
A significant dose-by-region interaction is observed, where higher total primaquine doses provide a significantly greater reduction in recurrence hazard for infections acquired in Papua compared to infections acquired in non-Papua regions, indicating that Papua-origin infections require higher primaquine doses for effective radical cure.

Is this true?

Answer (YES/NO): NO